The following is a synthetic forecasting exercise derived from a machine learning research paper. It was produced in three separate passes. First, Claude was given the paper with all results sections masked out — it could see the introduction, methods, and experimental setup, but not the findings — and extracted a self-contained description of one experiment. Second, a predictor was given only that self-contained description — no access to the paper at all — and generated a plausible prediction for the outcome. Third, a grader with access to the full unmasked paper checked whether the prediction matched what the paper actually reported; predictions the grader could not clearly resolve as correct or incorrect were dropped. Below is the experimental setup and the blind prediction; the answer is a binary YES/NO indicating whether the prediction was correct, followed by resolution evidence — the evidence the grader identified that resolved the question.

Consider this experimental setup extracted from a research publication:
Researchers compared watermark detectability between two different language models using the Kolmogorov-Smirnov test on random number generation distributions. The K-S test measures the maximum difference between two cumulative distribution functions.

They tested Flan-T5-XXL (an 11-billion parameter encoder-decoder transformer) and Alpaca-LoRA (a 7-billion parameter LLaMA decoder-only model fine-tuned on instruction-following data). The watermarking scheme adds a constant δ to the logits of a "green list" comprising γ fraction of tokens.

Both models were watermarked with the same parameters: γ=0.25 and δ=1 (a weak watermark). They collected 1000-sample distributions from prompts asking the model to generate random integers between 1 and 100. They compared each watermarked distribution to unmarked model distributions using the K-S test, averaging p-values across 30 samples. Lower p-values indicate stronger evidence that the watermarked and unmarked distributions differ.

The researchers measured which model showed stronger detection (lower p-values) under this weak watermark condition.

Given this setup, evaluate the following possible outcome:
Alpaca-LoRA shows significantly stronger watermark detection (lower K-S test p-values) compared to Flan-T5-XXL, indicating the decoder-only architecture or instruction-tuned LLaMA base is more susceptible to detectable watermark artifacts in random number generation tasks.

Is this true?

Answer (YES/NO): YES